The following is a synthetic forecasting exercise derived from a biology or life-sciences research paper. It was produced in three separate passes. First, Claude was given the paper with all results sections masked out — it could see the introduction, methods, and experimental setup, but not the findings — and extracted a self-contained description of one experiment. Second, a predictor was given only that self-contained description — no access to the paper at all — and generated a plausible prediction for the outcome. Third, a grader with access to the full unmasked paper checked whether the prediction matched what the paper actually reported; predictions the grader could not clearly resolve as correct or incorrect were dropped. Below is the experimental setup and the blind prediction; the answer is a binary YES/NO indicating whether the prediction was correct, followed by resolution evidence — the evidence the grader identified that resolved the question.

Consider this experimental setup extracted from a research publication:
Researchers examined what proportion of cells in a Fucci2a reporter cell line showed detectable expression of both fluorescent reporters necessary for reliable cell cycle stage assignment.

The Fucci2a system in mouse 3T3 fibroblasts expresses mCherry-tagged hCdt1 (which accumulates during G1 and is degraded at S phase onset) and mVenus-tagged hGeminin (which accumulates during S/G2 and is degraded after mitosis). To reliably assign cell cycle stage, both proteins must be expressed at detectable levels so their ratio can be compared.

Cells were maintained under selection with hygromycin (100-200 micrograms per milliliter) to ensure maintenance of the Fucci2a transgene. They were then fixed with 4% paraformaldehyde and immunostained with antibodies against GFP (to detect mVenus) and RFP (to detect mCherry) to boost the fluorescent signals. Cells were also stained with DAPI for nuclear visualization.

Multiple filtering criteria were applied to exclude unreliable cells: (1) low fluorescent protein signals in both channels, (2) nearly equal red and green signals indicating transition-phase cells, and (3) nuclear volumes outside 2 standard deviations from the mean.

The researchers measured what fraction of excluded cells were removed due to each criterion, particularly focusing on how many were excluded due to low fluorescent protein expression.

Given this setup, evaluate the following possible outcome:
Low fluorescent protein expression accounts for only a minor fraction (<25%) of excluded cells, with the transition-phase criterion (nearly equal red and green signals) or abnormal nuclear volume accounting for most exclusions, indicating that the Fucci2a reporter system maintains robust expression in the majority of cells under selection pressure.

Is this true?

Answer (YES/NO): NO